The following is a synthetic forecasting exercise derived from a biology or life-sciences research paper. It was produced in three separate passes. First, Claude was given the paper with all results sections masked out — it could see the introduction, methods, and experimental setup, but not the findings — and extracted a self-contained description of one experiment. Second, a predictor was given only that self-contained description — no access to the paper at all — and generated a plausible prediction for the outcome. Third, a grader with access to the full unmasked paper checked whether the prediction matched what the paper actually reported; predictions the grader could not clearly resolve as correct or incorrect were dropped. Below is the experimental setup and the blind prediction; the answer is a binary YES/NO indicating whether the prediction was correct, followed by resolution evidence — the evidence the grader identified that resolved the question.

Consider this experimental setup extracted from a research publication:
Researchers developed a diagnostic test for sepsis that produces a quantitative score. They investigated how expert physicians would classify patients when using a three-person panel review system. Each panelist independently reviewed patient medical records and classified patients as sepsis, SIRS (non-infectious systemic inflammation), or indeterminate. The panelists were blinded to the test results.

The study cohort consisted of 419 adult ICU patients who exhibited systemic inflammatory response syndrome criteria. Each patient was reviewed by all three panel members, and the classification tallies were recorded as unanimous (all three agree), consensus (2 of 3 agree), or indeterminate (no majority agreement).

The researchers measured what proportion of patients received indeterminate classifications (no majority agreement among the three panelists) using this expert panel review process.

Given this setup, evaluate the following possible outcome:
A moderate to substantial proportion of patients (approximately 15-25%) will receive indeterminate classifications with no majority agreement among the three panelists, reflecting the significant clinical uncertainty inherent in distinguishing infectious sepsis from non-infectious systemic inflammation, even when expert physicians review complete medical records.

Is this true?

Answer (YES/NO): NO